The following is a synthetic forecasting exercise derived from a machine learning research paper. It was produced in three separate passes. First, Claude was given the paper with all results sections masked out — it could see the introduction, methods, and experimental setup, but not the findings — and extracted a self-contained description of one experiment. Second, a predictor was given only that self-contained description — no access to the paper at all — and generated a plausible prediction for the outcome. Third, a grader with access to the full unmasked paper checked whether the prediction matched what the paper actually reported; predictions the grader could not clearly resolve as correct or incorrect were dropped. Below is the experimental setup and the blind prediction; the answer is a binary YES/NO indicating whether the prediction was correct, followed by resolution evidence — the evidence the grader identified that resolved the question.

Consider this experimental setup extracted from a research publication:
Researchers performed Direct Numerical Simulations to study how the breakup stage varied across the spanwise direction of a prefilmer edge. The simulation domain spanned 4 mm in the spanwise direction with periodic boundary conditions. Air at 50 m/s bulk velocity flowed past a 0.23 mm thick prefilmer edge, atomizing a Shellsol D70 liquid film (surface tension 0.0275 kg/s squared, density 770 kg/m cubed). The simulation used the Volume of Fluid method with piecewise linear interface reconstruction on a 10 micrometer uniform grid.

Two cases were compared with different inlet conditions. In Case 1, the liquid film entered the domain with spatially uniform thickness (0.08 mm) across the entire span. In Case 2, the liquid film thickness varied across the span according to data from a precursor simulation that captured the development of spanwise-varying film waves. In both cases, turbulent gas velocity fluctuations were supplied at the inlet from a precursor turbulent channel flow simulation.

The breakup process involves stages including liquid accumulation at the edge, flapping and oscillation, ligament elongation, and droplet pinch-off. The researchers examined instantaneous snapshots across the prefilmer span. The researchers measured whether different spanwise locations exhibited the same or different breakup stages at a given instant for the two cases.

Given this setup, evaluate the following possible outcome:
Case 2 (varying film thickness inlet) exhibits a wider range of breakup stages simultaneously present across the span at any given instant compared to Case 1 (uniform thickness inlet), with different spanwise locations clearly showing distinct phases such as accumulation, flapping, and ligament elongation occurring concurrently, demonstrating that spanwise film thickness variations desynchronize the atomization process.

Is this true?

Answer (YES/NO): YES